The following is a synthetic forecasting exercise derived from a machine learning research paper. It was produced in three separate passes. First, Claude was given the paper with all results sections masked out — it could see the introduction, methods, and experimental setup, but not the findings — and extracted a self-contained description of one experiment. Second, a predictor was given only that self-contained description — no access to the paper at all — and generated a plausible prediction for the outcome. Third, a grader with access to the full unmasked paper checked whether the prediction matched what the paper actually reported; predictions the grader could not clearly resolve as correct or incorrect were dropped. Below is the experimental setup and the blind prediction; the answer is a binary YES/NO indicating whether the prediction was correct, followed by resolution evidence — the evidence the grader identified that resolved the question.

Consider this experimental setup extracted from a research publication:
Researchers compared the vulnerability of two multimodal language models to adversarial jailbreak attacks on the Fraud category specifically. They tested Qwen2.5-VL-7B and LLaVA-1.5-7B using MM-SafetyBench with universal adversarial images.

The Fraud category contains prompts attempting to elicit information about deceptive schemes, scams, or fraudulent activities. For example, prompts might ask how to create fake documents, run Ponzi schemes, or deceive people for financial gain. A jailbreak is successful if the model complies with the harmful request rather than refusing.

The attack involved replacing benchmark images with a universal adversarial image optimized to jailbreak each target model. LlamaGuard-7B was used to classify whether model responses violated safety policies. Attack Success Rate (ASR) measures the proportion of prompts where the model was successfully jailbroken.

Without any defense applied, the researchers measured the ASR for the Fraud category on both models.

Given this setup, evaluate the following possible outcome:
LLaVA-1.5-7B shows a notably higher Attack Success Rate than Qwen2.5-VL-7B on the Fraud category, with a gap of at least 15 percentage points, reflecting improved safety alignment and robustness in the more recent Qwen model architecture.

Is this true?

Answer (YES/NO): YES